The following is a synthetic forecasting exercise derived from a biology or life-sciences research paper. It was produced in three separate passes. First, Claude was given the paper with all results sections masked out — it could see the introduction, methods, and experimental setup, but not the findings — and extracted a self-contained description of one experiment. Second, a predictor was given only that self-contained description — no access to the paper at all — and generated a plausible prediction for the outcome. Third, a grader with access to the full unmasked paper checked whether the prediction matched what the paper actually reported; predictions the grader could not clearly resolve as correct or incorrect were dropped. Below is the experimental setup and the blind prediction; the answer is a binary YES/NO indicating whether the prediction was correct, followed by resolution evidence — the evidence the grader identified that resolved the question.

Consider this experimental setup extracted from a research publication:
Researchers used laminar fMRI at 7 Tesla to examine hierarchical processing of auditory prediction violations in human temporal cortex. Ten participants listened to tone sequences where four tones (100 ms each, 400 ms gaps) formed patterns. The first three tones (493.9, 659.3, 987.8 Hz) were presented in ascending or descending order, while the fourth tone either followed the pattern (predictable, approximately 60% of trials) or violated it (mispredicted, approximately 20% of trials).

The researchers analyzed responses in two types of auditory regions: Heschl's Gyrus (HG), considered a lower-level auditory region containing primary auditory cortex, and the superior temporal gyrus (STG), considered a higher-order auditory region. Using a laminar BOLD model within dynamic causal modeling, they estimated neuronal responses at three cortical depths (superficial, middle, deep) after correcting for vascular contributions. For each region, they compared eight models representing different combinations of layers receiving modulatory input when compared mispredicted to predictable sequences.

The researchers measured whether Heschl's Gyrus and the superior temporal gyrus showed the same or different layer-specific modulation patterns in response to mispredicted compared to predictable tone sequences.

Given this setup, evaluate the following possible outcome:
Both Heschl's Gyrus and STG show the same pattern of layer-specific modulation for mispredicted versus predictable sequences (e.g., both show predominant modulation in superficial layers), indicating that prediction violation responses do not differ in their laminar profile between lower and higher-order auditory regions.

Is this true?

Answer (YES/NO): NO